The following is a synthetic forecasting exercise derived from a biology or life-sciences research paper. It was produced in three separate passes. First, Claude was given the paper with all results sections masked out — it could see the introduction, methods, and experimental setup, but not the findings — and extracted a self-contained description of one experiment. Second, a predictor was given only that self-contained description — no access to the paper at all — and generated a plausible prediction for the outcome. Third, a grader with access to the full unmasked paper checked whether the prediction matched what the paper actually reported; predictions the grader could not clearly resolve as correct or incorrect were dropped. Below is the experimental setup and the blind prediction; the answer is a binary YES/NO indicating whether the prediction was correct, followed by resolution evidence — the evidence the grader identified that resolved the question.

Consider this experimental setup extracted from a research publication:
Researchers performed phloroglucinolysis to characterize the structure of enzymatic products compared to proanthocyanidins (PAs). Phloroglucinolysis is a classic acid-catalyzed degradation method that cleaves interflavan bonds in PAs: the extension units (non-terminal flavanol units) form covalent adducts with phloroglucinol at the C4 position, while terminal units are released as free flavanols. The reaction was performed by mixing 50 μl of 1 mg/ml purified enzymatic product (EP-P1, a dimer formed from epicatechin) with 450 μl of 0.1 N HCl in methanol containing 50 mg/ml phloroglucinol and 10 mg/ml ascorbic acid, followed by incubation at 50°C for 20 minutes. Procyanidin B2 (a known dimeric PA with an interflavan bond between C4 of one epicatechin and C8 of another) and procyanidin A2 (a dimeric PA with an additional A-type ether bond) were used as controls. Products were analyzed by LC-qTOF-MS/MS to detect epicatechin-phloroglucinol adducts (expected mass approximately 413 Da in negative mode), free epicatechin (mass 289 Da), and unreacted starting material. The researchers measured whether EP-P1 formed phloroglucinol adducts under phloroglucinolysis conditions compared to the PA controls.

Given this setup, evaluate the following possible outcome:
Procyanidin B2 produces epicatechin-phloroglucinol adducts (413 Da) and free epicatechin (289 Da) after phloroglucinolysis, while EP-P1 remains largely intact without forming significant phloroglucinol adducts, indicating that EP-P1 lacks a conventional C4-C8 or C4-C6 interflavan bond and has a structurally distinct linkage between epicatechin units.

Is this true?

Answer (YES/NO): YES